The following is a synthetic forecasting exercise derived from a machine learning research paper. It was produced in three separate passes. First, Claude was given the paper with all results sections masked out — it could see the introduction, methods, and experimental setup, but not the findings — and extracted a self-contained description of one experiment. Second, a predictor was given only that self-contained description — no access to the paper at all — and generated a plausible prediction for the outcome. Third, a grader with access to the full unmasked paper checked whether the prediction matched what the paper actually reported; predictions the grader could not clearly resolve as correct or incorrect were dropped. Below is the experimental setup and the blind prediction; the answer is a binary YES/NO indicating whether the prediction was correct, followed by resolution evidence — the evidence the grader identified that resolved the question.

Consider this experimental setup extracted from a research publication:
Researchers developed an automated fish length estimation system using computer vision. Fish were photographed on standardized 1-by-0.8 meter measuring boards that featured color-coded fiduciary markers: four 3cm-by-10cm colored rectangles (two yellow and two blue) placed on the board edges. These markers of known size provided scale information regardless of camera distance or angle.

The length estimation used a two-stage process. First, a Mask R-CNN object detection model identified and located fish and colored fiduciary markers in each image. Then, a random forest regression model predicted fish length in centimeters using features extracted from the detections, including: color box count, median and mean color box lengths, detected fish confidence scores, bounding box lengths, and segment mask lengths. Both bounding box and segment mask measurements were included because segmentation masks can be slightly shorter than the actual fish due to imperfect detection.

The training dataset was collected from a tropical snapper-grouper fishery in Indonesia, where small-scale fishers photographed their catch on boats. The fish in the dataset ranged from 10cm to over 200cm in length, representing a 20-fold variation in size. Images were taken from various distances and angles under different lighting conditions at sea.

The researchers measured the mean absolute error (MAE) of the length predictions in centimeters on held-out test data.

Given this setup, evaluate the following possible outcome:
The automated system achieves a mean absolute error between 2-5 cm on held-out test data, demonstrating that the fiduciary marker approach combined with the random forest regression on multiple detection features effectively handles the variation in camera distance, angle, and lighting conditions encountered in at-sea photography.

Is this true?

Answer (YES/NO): YES